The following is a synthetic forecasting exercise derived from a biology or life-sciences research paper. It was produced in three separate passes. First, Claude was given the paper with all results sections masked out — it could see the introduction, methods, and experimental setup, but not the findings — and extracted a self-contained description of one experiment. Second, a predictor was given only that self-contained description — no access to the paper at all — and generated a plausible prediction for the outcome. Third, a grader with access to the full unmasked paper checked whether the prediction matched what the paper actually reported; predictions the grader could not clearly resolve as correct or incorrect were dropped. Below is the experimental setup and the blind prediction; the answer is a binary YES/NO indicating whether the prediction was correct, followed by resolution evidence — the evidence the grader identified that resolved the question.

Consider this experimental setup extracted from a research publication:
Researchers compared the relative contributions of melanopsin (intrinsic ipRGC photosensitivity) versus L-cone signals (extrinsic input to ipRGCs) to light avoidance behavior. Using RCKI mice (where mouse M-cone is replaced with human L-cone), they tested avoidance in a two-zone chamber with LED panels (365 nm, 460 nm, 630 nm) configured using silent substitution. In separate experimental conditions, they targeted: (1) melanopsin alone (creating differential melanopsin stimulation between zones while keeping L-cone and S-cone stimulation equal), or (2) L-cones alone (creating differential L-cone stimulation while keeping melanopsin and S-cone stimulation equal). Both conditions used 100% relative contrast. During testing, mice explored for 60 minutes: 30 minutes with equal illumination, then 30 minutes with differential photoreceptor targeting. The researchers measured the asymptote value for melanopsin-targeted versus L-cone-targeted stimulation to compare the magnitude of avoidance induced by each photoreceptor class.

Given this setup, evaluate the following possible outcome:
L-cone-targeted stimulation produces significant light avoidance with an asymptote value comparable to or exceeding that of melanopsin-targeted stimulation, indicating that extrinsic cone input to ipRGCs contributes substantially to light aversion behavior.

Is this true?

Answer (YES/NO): NO